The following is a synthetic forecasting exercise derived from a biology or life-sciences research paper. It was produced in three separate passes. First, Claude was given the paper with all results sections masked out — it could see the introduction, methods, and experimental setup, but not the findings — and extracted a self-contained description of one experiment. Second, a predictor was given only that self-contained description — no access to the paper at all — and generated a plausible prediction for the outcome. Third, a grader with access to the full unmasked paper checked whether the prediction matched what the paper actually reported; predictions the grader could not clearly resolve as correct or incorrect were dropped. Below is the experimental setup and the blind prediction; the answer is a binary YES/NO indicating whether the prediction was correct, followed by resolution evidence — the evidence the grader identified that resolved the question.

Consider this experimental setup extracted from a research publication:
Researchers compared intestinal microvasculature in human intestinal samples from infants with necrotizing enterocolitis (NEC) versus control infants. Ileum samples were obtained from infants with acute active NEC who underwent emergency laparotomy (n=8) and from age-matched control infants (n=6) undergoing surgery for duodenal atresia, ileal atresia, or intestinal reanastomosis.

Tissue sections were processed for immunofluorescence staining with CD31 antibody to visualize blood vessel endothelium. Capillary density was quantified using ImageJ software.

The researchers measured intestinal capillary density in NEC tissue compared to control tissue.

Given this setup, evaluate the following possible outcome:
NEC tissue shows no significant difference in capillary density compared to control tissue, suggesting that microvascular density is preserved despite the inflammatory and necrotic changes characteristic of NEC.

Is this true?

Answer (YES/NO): NO